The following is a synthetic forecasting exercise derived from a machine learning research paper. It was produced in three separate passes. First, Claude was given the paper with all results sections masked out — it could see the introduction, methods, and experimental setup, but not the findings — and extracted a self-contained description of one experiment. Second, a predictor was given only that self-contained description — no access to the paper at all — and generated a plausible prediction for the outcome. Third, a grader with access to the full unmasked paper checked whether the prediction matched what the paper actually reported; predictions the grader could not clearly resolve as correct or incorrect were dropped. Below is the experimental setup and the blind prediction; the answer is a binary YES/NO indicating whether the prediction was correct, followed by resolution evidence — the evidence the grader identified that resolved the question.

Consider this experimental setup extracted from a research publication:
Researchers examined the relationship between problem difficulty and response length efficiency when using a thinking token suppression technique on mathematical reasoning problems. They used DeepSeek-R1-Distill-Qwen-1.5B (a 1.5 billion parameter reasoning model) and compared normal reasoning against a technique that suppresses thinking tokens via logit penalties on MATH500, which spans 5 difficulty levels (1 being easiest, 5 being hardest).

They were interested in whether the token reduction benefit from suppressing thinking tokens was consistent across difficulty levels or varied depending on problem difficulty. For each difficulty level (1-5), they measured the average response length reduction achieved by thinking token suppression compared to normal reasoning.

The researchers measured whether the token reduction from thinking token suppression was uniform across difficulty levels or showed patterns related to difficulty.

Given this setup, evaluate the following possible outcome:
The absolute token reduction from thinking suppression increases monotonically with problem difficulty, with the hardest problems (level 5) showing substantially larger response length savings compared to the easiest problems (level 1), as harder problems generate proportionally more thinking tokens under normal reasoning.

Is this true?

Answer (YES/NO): NO